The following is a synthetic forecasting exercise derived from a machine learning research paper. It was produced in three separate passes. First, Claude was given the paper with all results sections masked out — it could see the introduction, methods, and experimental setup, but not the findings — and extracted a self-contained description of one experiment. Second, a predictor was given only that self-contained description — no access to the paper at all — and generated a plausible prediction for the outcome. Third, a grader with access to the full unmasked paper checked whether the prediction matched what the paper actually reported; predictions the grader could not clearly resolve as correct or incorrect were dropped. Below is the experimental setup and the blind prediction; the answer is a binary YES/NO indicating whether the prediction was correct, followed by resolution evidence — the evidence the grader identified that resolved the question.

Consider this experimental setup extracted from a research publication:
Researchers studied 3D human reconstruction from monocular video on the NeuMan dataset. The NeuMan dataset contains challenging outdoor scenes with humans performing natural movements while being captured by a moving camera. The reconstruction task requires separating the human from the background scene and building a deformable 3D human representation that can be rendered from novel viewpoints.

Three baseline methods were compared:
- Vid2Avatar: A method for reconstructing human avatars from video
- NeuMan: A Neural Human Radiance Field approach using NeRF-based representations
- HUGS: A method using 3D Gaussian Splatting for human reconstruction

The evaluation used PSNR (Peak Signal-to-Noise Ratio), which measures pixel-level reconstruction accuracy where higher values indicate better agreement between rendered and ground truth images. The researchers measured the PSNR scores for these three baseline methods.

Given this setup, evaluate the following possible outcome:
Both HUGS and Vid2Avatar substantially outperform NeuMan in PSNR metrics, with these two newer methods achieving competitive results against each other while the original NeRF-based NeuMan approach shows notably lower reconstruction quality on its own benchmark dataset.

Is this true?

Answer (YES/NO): NO